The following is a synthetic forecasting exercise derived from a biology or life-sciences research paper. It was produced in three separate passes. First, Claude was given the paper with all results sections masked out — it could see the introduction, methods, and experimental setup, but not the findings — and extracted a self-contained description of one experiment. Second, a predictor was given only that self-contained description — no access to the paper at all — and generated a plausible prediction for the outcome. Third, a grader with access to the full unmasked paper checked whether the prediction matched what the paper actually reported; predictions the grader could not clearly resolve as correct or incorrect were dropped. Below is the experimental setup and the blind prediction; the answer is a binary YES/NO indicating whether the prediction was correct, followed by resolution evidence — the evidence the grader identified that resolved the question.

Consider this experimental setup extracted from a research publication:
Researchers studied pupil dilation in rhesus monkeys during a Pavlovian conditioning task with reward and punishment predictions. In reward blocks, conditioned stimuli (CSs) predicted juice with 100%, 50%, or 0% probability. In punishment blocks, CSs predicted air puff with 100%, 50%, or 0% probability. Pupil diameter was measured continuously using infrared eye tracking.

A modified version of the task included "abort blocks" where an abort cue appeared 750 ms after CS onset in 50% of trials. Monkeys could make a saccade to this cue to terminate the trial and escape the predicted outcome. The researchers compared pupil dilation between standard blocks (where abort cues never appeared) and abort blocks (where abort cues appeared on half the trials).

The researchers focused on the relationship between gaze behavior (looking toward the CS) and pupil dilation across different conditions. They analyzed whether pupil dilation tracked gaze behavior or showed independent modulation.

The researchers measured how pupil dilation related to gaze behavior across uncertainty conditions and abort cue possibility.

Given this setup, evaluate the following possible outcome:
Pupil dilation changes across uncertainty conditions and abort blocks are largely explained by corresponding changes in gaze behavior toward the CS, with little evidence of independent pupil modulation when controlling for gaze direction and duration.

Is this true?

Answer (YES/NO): YES